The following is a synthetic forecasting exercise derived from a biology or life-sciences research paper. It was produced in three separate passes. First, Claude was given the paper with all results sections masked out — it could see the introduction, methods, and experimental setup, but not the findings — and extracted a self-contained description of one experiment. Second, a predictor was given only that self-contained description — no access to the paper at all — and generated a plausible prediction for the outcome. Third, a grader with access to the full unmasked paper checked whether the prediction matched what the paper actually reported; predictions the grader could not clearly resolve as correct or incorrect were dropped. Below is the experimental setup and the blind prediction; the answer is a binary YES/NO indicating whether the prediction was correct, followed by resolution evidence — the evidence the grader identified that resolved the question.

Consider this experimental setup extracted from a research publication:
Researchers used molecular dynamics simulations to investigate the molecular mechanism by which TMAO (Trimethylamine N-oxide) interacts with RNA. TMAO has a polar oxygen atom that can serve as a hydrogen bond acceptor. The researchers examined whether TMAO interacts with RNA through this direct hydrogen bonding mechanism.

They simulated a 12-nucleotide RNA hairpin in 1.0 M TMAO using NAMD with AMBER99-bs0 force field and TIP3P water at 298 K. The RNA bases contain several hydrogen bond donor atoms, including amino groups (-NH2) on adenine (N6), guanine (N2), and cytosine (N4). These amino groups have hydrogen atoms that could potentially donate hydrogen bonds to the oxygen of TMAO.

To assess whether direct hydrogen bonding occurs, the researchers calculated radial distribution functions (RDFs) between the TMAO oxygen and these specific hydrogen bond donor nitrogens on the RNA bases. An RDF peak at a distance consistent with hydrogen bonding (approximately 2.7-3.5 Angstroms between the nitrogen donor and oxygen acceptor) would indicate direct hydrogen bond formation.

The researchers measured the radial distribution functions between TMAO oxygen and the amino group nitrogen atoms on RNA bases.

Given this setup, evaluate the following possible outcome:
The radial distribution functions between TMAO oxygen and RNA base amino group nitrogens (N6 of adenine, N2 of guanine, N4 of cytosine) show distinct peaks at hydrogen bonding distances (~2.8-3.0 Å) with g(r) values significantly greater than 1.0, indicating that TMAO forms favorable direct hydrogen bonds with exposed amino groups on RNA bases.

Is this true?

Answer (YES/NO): NO